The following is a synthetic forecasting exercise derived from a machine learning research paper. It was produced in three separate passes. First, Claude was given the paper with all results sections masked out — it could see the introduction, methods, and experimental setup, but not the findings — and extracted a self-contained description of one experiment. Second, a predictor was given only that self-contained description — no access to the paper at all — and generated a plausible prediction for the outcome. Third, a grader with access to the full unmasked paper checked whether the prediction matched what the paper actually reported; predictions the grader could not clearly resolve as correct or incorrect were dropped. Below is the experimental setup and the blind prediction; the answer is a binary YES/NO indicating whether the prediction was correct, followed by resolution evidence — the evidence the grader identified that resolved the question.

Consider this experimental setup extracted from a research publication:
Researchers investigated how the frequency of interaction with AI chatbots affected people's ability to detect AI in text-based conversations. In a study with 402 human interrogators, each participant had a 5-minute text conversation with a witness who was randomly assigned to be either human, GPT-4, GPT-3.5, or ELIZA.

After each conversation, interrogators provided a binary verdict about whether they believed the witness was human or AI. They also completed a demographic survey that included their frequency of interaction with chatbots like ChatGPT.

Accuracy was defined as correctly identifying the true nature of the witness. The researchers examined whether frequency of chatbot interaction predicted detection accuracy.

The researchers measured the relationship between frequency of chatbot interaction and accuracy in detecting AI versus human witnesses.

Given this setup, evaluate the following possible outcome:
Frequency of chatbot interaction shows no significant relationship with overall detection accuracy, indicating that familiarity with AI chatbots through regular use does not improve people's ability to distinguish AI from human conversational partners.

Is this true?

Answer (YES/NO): YES